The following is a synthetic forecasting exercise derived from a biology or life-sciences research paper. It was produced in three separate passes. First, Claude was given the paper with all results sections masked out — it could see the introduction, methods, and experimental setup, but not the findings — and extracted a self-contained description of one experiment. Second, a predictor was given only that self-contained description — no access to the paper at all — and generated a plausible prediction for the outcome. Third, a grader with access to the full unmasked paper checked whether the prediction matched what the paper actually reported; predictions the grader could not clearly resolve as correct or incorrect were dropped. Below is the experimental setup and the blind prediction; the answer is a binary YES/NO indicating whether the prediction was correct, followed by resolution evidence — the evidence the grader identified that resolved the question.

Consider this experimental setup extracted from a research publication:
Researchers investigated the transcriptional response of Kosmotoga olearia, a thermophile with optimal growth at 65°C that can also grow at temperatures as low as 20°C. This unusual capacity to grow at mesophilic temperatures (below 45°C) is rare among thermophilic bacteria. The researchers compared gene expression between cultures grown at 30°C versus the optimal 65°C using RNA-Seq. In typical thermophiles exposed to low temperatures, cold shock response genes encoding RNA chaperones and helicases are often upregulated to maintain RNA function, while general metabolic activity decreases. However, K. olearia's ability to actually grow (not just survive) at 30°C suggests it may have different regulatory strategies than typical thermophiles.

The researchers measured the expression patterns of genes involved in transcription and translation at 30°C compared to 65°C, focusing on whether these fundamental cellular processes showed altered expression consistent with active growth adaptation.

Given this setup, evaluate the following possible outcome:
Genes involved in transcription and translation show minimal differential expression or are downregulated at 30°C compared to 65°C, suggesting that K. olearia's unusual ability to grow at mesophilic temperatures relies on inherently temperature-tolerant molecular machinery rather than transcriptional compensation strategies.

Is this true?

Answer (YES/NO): NO